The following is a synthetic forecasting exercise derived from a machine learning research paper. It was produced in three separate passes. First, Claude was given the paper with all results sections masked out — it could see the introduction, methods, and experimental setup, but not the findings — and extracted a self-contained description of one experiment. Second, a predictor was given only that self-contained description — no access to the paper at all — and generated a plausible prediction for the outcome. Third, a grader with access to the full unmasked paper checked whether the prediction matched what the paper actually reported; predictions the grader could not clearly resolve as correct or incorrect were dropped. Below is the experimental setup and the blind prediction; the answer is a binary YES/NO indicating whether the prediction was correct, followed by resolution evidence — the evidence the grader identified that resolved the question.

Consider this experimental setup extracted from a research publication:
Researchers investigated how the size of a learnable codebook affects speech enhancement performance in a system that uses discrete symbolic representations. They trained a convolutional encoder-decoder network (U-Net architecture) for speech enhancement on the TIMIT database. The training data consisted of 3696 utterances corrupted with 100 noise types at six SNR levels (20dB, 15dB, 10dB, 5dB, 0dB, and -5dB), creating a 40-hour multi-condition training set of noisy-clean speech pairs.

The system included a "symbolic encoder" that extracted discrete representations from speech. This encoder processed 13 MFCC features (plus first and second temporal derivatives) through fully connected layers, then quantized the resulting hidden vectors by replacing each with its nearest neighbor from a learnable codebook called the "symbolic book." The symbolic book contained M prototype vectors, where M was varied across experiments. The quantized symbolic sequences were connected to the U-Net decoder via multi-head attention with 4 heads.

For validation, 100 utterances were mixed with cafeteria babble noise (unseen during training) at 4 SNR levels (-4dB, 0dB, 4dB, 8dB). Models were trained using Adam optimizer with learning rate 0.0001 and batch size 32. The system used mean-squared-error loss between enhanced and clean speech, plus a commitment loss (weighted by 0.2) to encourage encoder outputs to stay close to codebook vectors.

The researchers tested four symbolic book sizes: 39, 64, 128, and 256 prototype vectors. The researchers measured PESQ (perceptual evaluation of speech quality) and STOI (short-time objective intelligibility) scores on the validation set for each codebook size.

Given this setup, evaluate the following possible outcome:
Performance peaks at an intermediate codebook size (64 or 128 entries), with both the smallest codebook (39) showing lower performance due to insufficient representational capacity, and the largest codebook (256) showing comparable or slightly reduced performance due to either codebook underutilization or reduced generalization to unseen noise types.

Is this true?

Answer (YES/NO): YES